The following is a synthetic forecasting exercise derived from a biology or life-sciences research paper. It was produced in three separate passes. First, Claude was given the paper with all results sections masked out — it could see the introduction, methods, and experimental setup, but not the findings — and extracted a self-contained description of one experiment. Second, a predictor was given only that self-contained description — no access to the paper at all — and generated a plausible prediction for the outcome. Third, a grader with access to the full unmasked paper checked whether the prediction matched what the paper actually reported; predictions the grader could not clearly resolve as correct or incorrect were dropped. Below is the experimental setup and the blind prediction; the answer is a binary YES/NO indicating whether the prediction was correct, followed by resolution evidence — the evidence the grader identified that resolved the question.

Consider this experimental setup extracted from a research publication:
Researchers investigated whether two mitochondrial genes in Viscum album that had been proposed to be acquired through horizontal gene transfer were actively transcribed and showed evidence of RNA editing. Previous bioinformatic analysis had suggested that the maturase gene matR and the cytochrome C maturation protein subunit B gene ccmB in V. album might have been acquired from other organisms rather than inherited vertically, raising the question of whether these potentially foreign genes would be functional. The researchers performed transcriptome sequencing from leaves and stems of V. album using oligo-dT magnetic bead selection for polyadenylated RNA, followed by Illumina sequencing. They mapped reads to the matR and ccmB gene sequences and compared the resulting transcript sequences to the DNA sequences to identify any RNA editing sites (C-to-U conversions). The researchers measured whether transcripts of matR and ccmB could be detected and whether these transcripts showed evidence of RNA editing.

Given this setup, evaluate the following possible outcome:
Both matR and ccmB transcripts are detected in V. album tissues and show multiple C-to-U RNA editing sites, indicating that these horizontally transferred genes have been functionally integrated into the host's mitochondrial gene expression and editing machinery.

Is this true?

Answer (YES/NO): NO